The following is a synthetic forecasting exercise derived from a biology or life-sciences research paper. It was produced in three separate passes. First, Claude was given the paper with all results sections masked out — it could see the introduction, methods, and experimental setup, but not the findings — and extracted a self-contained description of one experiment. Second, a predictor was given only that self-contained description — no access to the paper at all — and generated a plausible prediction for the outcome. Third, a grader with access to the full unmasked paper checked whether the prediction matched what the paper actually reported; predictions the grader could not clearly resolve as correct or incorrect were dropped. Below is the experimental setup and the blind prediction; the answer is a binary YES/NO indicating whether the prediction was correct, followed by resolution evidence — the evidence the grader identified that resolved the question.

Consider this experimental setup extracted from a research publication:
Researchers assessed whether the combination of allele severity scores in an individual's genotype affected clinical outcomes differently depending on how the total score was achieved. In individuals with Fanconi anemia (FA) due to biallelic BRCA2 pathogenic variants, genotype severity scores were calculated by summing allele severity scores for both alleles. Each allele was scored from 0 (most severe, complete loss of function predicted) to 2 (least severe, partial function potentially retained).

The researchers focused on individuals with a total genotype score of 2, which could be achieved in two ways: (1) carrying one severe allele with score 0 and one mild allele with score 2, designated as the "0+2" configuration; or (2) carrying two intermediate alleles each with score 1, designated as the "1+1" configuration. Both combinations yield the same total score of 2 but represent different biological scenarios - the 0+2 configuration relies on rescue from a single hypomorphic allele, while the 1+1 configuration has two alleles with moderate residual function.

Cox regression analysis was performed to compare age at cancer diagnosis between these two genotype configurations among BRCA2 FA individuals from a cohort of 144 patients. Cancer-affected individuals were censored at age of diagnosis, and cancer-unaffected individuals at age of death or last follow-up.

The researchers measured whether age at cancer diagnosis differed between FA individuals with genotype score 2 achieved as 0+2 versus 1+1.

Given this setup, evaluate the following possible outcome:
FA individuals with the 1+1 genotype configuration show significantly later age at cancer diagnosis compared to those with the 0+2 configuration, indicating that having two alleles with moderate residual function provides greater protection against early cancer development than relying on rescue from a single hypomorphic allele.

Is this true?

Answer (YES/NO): NO